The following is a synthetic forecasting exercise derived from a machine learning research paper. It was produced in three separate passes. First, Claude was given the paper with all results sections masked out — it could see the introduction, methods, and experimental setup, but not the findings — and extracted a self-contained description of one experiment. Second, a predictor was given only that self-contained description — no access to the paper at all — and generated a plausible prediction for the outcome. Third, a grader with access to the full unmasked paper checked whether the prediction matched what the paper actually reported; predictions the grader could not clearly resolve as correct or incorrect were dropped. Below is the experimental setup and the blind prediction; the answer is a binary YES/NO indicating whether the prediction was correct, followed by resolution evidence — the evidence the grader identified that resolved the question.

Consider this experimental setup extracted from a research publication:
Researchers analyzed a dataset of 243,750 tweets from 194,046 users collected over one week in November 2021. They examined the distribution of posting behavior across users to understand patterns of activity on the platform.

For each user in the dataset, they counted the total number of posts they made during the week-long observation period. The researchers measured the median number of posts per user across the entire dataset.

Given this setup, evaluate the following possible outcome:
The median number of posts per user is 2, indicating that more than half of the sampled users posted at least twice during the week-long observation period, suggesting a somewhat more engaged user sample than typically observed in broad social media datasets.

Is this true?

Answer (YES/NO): NO